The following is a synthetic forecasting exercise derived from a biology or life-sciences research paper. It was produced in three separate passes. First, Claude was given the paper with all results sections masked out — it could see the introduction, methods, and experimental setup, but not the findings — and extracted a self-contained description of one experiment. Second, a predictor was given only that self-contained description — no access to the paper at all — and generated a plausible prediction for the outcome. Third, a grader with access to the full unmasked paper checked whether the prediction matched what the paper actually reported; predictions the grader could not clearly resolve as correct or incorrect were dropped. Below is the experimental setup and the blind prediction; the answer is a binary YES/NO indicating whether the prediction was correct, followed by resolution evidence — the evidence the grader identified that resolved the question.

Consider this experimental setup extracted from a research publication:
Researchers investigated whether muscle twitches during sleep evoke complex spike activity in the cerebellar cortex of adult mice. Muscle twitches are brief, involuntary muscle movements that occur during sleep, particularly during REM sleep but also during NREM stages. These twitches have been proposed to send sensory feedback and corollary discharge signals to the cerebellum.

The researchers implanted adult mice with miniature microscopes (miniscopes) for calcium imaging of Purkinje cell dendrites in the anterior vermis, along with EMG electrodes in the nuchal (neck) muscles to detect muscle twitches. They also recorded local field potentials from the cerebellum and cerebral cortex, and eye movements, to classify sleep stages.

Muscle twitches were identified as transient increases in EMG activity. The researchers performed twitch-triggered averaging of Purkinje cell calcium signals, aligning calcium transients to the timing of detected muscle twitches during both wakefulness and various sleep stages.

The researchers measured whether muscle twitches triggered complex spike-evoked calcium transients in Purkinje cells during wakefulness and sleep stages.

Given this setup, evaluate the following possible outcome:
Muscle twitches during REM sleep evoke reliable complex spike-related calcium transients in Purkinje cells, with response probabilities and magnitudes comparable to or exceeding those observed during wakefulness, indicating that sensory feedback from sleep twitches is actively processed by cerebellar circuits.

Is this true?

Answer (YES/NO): NO